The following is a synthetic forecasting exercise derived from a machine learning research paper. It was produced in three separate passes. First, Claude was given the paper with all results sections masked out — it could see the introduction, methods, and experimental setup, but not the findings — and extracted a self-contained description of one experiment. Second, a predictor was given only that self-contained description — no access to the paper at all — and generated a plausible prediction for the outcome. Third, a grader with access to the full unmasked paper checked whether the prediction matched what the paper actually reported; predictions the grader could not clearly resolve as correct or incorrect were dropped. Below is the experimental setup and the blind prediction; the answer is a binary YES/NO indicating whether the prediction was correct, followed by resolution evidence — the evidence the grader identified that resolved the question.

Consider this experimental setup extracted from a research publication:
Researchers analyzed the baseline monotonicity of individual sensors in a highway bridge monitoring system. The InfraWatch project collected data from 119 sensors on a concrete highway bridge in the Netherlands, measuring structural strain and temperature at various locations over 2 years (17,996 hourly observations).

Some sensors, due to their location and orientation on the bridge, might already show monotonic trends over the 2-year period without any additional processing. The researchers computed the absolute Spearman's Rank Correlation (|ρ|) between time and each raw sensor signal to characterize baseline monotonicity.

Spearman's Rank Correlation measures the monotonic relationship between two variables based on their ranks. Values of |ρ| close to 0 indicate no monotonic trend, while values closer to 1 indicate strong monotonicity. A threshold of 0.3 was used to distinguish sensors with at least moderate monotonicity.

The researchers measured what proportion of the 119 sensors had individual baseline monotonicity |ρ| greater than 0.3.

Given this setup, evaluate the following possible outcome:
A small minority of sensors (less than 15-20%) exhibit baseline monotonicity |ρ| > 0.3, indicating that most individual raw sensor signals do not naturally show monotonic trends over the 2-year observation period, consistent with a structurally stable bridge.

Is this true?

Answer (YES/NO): NO